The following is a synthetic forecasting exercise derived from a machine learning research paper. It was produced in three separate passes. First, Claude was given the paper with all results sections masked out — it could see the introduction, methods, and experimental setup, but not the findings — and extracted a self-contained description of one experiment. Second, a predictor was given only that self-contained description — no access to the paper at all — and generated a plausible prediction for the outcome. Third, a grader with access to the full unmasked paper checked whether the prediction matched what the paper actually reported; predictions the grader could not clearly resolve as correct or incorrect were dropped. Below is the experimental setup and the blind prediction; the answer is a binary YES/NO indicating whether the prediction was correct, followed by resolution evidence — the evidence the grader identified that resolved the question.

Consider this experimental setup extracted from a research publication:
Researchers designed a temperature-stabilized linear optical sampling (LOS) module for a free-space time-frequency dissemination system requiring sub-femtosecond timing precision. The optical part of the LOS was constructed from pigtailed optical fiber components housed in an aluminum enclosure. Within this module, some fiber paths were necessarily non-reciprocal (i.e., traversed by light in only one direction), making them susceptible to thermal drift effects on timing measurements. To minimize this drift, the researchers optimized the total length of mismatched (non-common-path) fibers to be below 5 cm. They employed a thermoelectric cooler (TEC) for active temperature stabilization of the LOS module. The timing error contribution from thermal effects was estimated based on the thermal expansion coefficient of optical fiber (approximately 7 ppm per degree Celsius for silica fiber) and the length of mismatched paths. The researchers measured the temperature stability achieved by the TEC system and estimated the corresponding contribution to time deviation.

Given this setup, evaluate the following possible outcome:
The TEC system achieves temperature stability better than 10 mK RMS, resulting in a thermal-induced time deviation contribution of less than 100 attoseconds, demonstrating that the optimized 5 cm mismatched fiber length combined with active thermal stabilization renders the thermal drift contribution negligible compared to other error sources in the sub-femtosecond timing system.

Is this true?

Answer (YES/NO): YES